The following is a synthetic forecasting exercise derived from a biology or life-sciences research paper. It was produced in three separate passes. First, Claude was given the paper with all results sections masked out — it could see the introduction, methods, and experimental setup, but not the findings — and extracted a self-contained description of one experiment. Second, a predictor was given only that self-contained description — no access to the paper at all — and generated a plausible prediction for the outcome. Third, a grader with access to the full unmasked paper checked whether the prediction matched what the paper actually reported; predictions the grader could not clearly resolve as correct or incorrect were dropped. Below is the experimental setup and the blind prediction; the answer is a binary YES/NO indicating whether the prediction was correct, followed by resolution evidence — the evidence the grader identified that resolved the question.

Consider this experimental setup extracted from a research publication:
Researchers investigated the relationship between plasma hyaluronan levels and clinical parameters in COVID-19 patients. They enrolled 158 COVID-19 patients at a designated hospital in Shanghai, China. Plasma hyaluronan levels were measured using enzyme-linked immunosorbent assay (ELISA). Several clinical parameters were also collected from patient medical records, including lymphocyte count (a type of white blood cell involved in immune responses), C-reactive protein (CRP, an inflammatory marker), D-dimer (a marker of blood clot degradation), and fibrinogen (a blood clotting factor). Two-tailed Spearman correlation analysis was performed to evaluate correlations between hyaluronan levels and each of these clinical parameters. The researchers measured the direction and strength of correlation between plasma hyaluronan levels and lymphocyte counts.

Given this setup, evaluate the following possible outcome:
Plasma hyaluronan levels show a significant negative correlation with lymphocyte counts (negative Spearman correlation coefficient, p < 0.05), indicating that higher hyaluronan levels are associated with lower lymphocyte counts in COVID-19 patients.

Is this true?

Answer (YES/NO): YES